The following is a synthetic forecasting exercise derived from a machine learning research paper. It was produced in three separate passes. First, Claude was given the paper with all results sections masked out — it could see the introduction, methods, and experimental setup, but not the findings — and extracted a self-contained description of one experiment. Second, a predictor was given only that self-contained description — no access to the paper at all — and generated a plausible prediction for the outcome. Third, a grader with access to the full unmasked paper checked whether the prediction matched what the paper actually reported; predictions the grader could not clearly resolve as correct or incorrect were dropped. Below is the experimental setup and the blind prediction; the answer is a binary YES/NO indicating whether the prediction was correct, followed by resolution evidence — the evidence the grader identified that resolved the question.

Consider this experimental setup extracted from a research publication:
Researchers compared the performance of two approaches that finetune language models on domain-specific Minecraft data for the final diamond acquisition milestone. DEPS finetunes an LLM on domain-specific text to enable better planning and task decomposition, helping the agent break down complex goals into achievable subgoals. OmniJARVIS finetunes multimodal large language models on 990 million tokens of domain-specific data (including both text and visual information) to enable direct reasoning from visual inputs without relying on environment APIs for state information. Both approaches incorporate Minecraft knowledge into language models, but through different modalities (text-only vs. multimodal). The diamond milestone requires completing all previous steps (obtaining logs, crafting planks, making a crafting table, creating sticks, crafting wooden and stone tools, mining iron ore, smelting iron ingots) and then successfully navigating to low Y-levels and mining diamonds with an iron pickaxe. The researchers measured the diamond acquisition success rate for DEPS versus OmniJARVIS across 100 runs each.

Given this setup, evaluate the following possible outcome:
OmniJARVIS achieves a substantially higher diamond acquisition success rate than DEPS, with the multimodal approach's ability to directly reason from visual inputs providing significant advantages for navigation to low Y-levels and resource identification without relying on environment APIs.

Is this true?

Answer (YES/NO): YES